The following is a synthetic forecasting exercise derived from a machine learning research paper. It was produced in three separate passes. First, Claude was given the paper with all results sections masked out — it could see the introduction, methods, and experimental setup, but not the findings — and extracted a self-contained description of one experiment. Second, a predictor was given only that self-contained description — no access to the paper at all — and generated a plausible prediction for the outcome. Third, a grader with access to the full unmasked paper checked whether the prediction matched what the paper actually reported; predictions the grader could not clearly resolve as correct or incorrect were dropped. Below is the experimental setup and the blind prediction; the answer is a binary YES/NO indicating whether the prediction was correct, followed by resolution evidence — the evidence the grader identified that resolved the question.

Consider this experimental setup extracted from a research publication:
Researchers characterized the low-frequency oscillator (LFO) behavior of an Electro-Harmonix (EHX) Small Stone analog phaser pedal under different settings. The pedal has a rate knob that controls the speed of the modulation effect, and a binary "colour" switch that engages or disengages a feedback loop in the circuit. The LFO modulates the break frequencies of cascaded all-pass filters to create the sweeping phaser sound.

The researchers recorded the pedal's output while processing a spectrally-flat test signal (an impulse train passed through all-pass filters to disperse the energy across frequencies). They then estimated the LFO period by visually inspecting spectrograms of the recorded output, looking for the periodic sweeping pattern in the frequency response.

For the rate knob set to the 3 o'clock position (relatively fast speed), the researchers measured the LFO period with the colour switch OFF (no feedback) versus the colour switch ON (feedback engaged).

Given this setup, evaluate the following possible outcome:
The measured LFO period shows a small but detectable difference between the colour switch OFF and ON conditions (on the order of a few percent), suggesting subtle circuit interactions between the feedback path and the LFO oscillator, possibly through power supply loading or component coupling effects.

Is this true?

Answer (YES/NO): NO